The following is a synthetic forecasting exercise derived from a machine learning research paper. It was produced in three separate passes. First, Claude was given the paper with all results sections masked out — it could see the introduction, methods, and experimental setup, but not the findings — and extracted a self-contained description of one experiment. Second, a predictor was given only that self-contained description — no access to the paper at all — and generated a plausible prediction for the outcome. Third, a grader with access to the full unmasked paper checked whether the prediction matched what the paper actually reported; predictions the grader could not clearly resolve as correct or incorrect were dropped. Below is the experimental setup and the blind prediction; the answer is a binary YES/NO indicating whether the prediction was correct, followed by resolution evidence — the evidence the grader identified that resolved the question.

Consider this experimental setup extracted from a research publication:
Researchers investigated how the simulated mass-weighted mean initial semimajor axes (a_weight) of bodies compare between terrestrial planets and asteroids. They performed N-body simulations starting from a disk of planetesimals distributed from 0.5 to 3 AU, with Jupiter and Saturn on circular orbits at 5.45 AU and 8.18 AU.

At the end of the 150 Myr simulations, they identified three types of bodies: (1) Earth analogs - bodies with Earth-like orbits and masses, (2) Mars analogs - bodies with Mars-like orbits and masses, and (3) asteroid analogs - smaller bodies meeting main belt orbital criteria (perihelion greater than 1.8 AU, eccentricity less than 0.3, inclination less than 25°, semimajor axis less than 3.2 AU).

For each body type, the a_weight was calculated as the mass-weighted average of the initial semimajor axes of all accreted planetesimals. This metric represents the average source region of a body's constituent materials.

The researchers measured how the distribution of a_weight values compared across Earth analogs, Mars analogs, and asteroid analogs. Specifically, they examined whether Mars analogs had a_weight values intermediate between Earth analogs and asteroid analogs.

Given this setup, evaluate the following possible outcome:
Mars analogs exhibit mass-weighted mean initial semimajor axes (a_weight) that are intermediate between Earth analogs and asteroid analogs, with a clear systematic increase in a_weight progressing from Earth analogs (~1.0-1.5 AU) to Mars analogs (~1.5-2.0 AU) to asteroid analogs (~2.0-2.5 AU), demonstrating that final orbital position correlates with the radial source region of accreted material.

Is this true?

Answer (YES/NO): NO